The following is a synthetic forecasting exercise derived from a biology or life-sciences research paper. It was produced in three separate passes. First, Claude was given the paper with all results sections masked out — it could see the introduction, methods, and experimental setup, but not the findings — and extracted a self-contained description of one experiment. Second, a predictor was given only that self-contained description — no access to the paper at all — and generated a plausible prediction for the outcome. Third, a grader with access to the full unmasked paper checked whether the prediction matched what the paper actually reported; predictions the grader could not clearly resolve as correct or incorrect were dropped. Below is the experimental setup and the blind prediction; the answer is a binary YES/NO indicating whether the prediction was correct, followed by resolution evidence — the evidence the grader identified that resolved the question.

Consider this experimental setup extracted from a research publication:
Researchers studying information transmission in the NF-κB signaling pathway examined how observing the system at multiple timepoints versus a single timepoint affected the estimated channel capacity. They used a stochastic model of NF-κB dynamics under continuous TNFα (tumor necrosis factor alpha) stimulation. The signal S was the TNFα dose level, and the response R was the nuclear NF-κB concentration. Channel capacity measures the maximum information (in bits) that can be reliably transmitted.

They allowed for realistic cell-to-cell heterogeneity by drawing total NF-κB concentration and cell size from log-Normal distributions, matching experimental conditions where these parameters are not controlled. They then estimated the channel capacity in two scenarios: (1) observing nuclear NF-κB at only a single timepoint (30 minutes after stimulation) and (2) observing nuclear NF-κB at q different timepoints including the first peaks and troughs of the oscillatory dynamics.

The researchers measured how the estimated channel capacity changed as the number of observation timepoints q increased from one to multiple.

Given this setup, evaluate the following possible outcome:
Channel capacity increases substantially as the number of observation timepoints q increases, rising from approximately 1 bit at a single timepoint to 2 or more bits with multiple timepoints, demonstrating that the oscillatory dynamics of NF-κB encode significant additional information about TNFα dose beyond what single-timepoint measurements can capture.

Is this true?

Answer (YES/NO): NO